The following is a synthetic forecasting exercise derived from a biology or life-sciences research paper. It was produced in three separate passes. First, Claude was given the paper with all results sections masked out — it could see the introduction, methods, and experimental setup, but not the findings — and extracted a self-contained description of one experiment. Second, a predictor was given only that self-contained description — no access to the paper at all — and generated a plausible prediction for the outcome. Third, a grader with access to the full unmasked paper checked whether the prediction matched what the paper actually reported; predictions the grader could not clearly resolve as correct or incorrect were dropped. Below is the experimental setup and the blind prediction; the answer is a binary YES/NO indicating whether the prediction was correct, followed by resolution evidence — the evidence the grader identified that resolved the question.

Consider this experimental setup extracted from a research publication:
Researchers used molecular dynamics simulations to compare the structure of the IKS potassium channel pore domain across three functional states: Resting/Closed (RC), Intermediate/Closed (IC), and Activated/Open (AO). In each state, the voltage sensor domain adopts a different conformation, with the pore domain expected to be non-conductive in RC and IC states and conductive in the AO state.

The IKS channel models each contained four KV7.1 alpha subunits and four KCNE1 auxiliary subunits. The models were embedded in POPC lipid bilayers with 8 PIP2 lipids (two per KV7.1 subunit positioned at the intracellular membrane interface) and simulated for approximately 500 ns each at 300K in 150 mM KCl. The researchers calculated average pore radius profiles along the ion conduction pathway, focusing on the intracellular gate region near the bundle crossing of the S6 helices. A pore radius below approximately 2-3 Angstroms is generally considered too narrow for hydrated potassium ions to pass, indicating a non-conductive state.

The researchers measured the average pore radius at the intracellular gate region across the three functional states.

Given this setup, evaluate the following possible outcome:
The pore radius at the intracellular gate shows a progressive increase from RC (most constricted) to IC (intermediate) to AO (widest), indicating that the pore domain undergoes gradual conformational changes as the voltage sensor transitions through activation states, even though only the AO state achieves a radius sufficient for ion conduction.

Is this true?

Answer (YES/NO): YES